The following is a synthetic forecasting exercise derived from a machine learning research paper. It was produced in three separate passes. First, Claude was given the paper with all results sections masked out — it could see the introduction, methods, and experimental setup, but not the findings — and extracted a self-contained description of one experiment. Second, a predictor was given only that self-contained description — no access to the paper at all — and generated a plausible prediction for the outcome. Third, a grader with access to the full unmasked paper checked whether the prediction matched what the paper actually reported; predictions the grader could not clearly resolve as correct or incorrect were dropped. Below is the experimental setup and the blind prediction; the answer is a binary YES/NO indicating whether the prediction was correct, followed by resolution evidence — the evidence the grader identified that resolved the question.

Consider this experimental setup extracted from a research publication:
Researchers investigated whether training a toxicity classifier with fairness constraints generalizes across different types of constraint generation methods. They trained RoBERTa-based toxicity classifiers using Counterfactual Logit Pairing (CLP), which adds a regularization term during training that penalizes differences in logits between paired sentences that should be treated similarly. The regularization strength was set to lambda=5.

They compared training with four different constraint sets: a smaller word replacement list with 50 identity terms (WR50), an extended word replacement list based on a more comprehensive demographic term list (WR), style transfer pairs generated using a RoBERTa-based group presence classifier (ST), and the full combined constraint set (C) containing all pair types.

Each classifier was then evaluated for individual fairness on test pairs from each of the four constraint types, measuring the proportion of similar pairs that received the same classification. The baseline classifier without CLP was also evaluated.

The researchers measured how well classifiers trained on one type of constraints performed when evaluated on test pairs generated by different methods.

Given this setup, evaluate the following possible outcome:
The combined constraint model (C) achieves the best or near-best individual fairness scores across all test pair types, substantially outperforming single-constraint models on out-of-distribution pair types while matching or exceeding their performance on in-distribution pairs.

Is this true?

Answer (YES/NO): NO